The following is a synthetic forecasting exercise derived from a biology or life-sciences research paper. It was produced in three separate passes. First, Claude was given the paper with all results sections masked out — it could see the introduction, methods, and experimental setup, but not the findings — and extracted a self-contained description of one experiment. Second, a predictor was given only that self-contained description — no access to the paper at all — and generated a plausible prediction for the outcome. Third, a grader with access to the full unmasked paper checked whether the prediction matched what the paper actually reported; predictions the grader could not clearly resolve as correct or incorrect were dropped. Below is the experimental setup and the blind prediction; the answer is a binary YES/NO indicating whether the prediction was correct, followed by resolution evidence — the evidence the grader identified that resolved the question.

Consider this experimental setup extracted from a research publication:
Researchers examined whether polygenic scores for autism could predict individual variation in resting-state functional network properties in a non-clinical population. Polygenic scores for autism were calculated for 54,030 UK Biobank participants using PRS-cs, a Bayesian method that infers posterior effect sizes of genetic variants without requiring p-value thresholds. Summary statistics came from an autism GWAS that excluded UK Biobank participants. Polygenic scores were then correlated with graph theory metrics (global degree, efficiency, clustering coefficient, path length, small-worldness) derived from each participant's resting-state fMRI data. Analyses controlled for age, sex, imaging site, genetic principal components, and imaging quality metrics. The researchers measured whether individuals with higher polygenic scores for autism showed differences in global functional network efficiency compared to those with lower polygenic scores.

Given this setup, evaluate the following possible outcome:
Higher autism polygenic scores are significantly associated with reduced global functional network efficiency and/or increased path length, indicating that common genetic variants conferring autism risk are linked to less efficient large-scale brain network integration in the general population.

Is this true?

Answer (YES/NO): NO